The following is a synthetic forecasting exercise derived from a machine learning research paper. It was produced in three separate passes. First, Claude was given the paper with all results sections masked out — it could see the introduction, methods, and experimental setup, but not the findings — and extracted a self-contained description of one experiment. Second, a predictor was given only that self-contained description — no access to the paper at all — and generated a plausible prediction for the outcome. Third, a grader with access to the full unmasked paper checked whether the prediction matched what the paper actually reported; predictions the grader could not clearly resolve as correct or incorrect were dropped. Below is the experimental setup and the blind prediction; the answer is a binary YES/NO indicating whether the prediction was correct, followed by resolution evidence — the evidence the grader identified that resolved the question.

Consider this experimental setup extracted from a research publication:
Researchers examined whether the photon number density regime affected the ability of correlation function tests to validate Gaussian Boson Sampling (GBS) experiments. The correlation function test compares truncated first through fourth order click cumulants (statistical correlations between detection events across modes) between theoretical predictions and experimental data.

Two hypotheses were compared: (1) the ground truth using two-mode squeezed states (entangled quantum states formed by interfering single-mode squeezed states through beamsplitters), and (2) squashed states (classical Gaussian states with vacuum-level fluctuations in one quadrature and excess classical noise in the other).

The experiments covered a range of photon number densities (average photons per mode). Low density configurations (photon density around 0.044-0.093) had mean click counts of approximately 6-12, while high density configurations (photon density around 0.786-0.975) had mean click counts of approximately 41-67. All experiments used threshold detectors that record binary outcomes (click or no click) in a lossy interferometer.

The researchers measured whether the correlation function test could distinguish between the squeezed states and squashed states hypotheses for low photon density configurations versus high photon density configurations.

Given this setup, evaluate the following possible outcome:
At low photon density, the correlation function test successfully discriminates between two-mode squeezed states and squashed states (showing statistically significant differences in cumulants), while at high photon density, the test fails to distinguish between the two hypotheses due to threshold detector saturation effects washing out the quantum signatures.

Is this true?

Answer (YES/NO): YES